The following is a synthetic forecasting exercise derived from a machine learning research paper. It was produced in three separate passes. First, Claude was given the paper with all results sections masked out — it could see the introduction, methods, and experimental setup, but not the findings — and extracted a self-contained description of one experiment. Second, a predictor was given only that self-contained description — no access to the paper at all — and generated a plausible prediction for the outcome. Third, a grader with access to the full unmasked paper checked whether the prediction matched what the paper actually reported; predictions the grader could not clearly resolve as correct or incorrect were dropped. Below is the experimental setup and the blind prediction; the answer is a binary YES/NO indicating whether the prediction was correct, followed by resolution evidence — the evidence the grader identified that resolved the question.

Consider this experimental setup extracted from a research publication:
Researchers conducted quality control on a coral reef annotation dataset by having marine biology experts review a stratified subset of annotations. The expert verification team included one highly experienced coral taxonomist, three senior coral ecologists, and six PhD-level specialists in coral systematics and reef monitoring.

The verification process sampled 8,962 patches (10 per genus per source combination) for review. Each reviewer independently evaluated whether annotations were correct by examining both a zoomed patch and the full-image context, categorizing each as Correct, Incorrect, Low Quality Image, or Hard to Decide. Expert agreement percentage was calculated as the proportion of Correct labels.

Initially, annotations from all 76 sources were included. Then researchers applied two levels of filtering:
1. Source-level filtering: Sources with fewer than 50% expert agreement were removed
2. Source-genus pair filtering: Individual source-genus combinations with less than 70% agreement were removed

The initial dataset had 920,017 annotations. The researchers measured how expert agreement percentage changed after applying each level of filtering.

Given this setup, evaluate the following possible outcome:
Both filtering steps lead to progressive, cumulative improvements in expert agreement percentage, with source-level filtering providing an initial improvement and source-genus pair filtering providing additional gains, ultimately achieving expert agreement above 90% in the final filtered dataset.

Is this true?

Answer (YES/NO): YES